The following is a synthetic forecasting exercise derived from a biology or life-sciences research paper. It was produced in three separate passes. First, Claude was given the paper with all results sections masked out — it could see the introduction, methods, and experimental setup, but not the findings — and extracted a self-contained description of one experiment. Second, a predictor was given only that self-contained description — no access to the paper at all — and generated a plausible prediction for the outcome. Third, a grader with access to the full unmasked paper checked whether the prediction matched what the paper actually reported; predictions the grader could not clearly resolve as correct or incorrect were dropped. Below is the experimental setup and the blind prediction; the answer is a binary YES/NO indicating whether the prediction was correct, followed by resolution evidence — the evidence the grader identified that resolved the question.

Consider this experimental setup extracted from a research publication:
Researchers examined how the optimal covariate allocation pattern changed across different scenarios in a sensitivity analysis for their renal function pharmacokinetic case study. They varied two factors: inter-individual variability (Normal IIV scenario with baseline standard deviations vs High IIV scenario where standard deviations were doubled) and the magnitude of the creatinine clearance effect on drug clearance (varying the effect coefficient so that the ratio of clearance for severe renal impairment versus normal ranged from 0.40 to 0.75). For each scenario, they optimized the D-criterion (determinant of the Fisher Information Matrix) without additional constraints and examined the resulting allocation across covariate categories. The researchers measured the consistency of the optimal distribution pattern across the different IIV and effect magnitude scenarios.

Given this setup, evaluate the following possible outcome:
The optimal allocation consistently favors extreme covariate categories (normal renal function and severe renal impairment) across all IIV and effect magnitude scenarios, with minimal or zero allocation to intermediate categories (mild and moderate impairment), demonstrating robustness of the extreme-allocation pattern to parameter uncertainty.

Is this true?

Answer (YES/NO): YES